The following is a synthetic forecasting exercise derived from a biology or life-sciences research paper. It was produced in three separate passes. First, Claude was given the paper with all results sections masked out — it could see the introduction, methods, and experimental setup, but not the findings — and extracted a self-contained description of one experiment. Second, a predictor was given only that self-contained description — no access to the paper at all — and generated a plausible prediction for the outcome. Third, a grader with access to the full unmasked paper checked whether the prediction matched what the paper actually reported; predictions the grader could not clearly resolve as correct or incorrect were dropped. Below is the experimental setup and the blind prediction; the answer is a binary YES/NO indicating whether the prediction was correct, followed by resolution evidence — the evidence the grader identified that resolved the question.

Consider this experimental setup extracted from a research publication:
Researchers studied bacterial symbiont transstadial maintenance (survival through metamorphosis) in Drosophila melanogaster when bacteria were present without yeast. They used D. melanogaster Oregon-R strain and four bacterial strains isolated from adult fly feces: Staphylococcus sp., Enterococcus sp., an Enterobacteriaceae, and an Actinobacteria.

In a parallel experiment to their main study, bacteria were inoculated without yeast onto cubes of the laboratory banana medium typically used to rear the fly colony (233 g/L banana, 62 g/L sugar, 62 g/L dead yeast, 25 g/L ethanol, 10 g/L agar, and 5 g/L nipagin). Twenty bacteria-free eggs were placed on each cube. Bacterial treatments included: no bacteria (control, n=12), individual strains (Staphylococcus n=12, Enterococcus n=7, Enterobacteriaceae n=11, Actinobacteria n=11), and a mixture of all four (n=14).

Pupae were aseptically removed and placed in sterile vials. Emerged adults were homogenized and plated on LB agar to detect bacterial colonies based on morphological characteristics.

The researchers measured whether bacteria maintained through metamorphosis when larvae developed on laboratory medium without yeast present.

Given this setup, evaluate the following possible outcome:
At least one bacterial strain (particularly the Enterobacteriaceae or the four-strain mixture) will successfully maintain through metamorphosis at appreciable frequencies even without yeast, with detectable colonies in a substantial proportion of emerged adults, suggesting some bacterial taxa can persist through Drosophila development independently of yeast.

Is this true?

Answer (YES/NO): NO